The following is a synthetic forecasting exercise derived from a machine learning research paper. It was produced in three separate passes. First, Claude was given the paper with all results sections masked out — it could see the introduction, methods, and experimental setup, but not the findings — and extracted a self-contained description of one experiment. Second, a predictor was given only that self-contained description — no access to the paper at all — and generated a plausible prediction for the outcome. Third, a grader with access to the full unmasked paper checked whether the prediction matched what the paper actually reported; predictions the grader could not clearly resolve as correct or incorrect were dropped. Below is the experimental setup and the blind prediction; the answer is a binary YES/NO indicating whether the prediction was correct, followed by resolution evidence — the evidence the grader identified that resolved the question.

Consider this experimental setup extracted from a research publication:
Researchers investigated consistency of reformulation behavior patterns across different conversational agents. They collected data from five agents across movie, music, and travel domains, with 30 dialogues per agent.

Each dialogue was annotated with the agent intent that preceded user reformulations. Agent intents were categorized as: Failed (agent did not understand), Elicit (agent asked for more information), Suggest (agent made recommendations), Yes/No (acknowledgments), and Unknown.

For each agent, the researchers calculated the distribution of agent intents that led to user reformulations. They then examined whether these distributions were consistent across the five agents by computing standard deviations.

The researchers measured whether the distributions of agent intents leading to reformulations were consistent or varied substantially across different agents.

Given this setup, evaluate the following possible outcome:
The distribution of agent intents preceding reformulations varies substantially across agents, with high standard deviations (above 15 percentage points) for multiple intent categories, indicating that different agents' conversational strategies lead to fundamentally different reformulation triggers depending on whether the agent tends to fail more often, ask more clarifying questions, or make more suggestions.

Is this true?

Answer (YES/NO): NO